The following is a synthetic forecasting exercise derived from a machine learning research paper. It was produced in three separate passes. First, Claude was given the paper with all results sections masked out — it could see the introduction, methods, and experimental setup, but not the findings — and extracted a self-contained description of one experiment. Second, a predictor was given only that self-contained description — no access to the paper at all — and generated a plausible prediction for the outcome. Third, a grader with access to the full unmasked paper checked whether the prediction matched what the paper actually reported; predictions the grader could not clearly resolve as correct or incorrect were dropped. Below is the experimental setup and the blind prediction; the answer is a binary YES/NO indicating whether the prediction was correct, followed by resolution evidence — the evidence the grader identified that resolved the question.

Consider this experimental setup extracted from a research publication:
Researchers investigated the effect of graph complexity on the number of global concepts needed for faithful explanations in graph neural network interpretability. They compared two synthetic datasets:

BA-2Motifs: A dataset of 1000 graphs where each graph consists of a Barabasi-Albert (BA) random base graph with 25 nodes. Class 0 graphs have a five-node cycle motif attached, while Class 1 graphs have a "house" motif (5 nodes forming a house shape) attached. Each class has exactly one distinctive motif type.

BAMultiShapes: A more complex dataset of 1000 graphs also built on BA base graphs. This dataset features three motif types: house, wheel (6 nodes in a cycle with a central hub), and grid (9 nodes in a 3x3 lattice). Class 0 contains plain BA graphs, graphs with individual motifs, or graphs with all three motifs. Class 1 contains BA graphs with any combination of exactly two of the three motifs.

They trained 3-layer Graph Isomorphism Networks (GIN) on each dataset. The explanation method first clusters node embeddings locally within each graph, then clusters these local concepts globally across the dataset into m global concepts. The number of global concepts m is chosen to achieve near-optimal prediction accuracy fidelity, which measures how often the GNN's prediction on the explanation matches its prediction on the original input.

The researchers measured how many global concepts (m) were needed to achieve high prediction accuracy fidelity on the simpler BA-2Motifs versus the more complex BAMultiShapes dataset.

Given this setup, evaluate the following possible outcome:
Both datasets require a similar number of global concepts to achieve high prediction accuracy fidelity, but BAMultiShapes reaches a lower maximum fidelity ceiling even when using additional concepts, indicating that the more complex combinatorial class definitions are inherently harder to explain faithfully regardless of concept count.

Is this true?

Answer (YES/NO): NO